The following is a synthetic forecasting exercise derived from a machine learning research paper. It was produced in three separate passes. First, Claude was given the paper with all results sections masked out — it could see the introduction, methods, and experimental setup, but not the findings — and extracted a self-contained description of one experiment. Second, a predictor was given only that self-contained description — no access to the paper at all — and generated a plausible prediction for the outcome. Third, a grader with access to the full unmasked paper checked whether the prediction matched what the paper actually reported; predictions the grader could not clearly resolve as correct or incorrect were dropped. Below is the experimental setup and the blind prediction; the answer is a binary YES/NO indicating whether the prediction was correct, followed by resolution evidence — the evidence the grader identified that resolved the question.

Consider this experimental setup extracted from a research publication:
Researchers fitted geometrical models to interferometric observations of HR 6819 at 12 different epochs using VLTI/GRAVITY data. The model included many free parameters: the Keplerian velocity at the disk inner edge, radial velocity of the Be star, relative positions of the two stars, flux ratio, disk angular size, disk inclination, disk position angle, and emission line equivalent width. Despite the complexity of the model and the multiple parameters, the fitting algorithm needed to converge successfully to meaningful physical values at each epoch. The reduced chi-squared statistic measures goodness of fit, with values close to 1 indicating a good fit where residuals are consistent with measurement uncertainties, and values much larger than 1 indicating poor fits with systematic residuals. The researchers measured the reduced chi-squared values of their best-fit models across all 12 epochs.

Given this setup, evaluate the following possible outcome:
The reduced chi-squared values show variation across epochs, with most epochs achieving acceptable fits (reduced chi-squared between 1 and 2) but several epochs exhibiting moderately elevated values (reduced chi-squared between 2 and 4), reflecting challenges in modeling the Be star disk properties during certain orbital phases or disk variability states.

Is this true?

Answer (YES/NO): NO